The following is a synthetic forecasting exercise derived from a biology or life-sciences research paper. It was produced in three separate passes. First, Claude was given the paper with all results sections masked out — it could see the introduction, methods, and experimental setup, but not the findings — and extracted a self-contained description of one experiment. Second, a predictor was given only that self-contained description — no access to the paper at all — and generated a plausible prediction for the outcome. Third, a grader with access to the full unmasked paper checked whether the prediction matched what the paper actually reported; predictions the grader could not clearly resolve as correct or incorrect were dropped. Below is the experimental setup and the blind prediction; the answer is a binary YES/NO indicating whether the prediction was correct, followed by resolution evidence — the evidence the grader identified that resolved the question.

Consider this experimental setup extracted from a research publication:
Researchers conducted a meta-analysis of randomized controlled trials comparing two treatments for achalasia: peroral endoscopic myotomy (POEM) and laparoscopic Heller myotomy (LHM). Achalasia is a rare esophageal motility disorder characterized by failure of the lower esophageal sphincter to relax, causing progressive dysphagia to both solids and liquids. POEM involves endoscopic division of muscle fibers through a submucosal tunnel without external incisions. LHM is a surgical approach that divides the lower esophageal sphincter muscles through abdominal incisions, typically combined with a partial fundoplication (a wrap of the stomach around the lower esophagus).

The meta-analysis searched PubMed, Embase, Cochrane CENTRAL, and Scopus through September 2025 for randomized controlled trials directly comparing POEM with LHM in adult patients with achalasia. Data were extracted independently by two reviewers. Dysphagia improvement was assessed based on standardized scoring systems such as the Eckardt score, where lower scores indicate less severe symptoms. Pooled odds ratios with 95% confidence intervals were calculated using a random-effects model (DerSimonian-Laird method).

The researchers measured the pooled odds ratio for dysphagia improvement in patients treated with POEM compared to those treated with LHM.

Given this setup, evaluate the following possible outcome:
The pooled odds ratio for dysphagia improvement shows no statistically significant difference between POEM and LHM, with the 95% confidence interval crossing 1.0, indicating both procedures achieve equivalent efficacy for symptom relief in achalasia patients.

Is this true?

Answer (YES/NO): YES